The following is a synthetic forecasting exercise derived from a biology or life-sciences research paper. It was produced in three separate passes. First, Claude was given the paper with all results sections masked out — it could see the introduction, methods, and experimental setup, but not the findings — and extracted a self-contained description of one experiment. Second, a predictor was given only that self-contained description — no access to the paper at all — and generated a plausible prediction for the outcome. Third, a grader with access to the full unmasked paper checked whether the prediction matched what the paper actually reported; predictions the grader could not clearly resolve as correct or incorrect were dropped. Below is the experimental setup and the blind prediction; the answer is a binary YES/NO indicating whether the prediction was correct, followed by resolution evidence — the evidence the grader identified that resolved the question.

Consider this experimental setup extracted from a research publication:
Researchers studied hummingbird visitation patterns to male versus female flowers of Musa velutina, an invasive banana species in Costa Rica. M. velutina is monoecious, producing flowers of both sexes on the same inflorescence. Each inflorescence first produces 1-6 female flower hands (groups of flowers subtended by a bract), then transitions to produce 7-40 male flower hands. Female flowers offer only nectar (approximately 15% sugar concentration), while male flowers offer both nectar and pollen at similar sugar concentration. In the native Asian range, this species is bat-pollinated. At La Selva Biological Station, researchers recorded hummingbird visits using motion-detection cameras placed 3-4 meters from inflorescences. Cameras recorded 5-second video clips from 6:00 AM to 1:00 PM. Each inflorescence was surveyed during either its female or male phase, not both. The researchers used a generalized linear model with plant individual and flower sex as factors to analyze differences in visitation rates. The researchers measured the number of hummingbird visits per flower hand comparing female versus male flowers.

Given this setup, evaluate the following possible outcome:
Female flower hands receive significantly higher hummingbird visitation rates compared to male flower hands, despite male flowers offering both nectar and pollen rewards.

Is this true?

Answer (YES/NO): NO